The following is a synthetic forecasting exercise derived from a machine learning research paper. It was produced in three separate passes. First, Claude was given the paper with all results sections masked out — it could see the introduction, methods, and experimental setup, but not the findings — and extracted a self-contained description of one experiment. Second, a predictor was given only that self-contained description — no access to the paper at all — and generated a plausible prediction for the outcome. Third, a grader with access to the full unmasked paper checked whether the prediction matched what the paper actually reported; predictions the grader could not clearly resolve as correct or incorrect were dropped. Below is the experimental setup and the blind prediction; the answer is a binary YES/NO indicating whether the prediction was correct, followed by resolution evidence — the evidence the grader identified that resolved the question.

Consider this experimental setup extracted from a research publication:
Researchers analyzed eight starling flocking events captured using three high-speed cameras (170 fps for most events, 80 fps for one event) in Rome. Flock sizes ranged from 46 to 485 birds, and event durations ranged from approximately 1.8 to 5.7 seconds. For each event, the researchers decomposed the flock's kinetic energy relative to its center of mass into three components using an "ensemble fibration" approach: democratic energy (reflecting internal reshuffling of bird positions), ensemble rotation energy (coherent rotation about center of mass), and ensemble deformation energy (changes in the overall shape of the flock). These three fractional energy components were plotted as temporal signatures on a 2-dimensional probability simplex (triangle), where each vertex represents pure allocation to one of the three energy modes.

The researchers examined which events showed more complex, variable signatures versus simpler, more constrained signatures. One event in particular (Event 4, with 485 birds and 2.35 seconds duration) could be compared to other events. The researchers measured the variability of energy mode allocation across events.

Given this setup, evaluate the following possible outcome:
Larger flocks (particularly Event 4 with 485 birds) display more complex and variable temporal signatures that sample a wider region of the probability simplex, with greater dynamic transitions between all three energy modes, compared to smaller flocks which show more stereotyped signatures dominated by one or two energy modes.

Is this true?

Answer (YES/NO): NO